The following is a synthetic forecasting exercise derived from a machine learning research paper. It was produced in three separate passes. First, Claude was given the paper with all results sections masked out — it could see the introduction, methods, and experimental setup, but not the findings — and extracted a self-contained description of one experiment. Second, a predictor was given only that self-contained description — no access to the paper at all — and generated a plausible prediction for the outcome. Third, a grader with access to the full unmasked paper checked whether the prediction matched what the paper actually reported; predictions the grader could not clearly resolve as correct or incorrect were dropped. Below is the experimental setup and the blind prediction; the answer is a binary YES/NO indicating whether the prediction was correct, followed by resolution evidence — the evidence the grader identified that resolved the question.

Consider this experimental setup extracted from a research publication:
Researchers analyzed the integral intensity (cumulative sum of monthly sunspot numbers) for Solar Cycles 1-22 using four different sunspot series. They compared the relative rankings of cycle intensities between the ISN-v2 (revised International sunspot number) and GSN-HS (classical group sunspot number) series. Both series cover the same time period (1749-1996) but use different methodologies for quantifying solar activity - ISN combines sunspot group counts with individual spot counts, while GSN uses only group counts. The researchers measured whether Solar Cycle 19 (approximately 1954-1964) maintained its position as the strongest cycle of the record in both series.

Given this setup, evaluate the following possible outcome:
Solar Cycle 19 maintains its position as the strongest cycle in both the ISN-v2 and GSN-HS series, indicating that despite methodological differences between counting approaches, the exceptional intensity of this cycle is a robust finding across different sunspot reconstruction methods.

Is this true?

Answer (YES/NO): NO